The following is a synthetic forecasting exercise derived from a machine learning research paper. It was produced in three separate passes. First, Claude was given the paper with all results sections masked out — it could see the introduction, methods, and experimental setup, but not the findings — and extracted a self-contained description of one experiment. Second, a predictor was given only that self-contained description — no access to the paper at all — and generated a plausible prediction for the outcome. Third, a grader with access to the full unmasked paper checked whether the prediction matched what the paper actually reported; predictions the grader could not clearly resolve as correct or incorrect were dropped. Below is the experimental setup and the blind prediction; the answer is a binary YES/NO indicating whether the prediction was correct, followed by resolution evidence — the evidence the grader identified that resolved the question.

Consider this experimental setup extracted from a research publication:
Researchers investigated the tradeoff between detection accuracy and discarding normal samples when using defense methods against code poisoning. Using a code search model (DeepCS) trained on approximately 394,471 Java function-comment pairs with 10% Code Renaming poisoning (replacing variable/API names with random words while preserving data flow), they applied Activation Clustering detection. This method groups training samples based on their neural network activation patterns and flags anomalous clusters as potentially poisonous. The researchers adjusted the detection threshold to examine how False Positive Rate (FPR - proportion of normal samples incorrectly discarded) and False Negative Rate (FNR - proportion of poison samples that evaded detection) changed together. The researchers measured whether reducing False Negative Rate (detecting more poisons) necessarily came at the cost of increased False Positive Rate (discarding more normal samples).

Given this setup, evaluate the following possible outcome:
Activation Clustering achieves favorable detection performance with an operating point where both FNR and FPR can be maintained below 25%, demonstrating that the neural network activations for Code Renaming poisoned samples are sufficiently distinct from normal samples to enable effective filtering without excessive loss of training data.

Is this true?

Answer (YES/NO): NO